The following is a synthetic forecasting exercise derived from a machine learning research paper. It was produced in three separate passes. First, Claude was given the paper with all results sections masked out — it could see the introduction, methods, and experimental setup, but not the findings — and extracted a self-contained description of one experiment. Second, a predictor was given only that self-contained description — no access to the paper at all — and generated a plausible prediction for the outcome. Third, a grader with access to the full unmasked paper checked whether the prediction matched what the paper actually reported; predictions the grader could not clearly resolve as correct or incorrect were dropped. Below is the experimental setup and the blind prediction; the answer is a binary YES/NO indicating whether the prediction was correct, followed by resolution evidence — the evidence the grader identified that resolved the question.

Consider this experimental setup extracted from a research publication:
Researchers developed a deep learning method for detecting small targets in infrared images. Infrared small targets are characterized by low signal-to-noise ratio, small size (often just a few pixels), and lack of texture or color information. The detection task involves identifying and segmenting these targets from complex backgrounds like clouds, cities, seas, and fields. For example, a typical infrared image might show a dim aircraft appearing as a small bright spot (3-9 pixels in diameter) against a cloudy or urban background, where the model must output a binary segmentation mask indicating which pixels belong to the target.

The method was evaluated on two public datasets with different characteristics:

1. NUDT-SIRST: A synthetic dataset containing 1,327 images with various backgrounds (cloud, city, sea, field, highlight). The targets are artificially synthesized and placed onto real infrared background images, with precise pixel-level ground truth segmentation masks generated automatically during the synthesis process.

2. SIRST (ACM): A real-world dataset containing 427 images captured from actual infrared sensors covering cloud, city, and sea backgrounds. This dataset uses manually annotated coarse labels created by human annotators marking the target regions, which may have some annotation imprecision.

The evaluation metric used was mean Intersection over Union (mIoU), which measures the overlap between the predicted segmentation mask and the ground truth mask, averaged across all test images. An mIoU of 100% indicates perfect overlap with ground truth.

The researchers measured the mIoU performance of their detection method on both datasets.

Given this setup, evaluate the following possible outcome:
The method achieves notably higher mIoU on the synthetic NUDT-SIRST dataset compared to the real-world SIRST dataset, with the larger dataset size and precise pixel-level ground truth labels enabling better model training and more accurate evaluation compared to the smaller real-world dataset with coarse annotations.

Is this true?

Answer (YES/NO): YES